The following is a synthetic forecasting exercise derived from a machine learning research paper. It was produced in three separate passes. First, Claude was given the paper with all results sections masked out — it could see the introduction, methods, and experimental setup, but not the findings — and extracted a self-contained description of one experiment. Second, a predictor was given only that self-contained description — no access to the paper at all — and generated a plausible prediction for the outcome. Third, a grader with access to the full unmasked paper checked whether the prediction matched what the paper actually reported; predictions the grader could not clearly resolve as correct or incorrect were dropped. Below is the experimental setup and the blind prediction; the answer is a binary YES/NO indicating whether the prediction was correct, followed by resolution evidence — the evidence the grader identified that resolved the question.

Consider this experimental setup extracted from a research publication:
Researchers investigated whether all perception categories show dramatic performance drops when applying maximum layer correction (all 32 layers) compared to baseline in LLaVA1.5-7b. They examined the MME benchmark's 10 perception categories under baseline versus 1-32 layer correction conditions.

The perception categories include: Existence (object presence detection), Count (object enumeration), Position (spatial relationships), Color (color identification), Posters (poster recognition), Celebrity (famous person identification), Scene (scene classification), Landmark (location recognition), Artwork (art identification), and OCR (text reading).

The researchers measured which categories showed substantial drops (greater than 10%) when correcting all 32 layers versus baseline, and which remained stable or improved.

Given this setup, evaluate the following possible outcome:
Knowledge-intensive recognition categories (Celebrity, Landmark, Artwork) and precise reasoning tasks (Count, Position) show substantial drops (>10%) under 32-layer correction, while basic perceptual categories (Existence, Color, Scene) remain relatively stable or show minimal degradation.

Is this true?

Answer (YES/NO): NO